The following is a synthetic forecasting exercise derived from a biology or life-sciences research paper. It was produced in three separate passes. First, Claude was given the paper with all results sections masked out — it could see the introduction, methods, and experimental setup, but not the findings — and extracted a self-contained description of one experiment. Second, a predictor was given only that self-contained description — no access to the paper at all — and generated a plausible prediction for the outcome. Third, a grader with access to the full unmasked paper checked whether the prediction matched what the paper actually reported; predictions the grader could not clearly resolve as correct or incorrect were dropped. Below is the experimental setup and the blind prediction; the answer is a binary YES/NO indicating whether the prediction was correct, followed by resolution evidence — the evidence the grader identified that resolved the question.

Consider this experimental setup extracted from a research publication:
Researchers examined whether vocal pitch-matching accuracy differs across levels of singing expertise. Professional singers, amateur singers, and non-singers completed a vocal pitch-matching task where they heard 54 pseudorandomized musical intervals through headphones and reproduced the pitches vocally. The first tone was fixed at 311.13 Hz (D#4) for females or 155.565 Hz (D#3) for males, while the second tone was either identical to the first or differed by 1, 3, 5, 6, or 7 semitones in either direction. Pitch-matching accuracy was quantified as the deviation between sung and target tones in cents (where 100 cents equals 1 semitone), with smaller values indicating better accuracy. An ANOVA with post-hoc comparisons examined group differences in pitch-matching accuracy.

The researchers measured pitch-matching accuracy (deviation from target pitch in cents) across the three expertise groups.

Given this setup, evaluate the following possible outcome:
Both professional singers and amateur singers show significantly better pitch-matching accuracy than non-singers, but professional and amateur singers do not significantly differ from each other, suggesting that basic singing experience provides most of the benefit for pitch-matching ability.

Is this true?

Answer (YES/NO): YES